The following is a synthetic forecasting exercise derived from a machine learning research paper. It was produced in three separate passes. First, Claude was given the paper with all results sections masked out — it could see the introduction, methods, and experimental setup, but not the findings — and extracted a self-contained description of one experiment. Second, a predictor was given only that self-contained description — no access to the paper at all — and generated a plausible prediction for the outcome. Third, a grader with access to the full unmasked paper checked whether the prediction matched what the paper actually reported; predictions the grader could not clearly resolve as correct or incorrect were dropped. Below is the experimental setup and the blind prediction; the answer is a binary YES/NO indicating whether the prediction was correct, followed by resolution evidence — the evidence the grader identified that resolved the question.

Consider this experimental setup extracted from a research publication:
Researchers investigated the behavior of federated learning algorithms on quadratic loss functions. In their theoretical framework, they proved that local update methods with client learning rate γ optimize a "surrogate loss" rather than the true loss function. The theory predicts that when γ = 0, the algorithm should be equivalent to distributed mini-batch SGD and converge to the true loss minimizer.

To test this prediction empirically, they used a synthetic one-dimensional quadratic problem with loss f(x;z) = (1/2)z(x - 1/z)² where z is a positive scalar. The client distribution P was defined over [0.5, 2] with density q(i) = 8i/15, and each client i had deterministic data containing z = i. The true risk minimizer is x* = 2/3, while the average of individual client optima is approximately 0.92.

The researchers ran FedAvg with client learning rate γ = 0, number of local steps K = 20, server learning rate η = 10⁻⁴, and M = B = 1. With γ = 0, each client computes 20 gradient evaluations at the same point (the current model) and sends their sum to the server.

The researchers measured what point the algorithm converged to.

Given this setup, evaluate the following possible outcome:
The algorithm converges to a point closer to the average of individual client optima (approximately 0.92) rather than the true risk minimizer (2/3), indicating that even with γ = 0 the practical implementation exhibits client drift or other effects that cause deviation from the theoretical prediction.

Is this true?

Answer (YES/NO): NO